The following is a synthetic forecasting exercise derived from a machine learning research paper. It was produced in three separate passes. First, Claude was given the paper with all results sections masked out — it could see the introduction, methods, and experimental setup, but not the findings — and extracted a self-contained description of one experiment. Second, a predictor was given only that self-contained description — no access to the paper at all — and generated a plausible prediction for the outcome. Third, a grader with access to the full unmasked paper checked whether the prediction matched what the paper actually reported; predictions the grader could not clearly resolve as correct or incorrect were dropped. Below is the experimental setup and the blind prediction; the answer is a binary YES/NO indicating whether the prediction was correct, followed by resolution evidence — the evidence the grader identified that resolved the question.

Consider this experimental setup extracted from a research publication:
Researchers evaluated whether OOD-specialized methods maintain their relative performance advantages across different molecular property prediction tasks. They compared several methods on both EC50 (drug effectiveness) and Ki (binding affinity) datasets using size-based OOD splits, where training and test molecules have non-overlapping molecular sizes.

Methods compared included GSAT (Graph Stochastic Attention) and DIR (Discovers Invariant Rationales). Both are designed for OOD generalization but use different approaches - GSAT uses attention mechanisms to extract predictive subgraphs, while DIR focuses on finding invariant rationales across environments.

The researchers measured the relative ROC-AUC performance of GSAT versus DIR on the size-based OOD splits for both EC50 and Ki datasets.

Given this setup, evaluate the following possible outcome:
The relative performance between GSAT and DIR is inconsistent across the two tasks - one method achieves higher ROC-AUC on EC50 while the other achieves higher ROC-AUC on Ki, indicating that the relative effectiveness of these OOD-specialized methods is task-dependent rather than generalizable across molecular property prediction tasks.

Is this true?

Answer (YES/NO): YES